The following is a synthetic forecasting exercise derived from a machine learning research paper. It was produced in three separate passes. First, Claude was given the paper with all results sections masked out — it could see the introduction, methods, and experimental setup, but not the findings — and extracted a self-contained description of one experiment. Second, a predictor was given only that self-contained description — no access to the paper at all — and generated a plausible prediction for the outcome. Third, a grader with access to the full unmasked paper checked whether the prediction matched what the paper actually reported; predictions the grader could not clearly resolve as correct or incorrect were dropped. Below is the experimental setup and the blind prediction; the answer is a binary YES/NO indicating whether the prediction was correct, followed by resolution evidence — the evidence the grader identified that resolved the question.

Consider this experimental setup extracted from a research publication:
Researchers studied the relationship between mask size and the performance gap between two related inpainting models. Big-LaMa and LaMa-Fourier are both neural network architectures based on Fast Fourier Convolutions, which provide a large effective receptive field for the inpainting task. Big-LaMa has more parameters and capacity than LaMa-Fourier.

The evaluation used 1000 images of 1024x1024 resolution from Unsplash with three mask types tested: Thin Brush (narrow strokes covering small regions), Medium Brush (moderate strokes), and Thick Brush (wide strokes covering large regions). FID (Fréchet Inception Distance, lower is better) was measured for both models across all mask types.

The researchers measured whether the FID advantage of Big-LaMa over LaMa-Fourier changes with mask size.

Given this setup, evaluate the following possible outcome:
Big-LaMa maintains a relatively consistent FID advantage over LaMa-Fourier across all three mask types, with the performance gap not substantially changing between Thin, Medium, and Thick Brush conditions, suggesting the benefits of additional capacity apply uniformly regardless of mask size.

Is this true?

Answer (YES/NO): NO